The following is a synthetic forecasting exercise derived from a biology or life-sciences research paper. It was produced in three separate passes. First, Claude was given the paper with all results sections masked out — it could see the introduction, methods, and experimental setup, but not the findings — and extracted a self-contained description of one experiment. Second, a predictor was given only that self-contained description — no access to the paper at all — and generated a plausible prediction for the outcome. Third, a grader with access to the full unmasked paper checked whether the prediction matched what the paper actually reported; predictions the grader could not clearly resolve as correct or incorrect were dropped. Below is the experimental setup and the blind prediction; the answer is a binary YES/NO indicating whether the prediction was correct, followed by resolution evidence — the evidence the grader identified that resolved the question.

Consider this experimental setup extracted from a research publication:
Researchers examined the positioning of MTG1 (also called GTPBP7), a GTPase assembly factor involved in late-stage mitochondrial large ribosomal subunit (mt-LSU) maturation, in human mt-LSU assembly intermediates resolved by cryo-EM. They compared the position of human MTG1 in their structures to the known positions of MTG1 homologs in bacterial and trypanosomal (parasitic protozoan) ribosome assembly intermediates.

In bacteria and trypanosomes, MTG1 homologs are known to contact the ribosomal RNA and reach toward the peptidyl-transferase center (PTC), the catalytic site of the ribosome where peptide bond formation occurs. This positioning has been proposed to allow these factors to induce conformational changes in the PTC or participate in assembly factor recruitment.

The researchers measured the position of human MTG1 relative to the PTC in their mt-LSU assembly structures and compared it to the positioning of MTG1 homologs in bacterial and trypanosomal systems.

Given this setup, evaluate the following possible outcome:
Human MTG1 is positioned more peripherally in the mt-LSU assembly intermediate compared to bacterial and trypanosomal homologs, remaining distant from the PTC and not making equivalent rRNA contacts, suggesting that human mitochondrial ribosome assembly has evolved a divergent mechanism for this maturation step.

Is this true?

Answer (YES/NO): YES